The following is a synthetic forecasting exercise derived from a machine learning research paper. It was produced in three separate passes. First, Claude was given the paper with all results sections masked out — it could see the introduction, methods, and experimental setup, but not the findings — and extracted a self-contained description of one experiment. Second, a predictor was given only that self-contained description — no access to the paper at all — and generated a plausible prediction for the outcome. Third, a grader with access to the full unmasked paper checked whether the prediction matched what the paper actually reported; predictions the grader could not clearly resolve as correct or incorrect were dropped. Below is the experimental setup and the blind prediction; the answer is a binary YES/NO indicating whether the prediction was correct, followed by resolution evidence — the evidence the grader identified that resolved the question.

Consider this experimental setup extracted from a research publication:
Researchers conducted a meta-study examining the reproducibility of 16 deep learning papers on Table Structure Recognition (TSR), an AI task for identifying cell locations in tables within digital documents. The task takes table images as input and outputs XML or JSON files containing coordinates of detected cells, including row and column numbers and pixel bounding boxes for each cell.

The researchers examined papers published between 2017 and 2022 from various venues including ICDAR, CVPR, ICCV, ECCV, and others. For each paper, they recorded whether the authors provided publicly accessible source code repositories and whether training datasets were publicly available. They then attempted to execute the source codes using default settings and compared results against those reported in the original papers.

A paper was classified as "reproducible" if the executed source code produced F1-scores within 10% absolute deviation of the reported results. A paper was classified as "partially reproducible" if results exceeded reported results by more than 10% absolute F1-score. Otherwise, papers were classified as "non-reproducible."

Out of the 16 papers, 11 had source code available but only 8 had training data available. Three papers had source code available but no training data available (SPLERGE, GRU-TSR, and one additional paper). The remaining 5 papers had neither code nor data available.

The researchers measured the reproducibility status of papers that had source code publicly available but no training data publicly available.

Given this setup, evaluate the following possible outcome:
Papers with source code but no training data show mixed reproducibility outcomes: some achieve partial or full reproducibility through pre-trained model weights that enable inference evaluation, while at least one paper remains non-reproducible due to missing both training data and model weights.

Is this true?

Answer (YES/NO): NO